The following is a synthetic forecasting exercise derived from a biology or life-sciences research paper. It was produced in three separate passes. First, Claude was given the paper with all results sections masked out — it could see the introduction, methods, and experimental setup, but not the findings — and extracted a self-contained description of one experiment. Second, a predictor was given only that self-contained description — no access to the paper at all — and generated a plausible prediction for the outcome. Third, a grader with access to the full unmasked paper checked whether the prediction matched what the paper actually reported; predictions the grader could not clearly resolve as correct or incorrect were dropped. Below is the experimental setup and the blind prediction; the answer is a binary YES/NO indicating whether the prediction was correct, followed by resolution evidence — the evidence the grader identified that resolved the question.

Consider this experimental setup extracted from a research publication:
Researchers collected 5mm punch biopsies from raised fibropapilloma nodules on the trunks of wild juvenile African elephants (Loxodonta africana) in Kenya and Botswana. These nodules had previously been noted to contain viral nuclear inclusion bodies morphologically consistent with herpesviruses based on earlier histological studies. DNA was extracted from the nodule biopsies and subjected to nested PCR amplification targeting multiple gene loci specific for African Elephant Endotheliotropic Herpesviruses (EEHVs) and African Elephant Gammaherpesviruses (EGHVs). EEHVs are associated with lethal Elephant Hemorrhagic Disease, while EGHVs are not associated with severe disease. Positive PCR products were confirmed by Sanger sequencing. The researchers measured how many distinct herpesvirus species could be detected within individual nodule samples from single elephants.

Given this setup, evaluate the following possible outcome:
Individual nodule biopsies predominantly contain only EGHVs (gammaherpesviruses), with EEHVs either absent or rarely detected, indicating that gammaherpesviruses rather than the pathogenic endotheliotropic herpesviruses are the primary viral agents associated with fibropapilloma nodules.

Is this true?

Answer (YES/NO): NO